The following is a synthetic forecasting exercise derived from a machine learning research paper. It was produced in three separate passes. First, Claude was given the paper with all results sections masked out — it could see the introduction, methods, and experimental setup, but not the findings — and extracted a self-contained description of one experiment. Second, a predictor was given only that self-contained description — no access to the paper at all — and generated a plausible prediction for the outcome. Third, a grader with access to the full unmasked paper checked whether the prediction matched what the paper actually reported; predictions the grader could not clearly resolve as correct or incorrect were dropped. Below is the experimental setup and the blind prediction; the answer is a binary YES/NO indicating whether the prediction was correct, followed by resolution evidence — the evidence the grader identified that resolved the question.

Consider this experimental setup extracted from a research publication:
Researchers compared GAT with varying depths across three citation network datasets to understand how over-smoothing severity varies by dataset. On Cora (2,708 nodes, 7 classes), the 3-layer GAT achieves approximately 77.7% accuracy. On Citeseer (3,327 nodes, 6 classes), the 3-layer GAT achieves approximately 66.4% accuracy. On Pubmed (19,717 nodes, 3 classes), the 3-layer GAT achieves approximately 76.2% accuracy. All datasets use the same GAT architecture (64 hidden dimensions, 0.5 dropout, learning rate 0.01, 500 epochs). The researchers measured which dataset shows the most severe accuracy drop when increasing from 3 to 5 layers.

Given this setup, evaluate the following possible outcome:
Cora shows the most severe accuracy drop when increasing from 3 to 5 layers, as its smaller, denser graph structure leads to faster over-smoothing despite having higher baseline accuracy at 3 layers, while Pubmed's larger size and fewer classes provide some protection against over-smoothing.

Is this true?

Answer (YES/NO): NO